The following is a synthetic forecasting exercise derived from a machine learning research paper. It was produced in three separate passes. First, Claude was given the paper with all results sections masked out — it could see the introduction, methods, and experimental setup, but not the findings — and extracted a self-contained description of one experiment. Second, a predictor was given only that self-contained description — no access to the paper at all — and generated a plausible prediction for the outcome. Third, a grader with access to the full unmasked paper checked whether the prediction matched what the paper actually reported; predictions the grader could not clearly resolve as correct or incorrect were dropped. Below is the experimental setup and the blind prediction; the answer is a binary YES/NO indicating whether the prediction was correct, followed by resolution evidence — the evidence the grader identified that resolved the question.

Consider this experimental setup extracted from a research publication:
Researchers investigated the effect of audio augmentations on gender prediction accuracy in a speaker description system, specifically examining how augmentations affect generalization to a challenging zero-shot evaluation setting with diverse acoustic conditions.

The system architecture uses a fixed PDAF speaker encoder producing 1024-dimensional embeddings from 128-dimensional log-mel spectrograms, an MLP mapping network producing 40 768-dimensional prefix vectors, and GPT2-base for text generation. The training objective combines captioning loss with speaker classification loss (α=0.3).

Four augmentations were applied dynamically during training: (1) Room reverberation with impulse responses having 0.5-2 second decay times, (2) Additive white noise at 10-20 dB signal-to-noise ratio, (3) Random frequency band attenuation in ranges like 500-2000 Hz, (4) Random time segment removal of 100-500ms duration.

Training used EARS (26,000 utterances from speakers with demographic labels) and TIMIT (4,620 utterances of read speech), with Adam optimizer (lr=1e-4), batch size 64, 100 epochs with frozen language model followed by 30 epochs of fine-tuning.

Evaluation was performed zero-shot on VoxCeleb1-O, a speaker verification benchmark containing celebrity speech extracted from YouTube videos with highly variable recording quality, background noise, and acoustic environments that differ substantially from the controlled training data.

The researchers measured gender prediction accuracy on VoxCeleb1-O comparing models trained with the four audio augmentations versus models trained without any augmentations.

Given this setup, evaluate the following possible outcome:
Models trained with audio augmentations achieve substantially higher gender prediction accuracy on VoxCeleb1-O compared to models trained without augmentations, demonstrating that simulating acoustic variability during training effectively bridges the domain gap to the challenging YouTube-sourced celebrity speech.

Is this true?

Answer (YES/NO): NO